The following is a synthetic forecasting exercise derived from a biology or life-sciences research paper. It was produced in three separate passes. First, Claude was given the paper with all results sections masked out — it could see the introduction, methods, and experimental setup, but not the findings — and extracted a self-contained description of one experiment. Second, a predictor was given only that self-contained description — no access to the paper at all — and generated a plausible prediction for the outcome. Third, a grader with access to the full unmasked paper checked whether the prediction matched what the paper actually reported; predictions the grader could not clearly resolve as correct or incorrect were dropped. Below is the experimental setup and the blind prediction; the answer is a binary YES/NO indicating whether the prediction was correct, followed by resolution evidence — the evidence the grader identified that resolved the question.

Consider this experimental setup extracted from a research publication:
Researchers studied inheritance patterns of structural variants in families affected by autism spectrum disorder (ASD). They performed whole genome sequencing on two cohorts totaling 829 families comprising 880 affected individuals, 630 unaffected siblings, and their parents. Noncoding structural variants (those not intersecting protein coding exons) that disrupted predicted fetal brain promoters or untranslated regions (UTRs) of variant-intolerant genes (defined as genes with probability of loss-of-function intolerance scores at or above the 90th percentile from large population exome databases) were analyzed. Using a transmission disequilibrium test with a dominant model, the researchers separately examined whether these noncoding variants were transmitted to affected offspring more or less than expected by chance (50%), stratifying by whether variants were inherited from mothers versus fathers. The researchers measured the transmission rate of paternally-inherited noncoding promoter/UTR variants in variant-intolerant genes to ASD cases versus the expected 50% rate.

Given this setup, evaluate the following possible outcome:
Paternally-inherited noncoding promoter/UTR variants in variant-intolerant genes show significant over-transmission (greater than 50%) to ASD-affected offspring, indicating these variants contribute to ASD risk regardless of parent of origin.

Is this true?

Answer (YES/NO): NO